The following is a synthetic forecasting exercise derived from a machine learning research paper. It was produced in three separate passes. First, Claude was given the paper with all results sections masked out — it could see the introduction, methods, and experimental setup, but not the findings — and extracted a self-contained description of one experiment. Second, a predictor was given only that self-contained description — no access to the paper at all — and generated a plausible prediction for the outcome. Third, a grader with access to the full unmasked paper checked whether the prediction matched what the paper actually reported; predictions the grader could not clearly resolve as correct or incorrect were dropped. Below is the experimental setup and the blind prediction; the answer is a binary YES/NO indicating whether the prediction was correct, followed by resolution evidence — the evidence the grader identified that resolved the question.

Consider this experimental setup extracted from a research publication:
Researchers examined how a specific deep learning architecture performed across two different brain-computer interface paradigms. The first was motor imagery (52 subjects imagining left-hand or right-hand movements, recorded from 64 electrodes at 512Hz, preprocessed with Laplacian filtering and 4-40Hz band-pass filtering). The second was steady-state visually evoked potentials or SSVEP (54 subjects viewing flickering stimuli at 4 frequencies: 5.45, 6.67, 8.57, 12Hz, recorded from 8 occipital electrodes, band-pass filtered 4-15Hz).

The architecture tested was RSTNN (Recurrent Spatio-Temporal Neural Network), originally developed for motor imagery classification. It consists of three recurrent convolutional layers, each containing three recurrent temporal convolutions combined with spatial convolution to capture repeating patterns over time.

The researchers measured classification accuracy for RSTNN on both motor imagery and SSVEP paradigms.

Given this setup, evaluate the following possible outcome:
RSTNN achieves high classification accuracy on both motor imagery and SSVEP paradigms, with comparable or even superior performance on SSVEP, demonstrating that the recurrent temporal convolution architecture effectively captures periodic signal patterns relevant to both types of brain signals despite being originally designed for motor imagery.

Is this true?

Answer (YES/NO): NO